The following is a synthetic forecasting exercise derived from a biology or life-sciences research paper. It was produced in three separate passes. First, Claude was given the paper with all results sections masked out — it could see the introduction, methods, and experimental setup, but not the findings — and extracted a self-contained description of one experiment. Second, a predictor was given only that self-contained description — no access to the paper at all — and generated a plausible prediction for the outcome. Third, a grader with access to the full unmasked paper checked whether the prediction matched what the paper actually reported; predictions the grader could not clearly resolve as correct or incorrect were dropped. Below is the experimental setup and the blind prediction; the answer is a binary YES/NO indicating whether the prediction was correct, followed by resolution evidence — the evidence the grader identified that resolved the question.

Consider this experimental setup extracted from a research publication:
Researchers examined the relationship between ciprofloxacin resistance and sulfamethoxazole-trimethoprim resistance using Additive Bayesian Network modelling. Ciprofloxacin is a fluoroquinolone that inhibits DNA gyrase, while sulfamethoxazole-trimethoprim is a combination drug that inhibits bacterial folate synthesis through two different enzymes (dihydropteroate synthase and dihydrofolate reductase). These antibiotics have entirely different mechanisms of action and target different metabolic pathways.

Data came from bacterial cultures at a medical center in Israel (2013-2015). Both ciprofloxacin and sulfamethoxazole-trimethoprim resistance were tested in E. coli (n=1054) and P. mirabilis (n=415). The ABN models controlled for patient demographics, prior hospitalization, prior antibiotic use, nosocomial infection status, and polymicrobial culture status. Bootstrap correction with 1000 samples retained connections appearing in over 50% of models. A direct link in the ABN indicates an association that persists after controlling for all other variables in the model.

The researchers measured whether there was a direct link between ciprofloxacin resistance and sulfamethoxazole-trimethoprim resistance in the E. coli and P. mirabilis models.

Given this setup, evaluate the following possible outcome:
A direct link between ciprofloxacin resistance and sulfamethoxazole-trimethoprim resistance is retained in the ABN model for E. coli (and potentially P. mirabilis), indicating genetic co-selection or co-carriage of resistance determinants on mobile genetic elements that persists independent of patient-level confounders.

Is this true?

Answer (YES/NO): YES